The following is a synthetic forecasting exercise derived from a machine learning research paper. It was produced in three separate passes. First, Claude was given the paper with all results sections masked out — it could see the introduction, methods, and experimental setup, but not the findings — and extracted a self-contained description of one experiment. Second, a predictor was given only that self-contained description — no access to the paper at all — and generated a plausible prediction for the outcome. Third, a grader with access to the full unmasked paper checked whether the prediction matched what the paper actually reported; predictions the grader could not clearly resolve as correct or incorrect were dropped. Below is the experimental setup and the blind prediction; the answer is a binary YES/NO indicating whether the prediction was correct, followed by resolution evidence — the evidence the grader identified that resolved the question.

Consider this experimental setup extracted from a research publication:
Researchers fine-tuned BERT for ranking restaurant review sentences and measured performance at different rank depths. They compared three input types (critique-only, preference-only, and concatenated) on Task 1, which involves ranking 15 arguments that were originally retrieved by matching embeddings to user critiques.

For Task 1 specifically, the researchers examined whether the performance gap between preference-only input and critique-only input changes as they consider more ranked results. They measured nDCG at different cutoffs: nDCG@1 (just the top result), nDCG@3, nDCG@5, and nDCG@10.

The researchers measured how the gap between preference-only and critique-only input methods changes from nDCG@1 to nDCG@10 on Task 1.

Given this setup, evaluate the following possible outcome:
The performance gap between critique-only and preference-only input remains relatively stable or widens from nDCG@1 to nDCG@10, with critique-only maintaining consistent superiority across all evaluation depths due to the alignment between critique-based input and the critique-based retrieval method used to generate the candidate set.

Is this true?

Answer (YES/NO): NO